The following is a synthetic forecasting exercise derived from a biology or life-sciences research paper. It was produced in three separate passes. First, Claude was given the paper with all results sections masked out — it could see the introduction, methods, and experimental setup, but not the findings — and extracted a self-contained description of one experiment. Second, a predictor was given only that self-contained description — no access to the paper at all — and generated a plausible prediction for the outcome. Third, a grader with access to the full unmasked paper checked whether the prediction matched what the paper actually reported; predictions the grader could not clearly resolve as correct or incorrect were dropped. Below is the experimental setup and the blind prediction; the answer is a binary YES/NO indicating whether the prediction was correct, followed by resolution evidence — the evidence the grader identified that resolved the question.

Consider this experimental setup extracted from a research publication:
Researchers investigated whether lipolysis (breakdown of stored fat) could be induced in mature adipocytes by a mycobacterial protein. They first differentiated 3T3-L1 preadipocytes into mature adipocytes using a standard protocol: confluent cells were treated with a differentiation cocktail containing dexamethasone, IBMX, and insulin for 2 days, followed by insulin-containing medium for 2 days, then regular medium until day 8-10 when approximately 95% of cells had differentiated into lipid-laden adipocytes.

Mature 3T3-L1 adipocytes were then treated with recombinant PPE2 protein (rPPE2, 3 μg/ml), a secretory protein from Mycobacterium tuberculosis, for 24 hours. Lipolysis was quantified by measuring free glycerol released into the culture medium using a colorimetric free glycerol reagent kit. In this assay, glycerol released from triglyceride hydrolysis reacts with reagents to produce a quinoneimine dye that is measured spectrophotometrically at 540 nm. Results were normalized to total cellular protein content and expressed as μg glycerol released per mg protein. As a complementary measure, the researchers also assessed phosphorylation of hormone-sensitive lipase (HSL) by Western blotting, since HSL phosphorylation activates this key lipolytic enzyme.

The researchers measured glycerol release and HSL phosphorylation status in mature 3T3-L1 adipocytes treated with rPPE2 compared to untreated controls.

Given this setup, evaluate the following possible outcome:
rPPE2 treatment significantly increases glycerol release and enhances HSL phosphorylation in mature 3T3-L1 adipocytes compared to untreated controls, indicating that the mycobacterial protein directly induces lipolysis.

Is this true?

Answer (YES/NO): YES